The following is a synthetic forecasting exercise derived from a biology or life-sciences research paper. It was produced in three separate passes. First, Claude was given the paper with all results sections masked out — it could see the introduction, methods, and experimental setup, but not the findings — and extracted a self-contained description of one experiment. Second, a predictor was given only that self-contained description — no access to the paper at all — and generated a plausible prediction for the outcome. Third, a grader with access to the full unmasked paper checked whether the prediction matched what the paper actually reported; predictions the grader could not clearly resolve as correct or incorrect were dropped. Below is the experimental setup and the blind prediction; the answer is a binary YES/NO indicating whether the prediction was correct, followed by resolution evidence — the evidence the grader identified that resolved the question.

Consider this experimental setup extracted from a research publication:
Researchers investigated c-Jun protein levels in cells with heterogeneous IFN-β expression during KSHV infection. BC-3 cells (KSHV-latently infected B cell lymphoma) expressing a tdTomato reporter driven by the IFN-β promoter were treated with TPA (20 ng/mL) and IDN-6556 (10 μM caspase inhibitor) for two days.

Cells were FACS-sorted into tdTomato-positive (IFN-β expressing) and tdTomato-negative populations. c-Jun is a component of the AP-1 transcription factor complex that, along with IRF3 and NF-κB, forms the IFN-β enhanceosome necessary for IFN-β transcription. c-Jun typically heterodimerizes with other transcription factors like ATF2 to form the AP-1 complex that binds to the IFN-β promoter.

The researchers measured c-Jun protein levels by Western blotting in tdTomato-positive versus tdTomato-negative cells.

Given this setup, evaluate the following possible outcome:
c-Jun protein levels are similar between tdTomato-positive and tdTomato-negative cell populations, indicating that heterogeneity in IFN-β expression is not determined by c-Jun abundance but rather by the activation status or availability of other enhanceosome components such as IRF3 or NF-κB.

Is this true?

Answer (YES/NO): NO